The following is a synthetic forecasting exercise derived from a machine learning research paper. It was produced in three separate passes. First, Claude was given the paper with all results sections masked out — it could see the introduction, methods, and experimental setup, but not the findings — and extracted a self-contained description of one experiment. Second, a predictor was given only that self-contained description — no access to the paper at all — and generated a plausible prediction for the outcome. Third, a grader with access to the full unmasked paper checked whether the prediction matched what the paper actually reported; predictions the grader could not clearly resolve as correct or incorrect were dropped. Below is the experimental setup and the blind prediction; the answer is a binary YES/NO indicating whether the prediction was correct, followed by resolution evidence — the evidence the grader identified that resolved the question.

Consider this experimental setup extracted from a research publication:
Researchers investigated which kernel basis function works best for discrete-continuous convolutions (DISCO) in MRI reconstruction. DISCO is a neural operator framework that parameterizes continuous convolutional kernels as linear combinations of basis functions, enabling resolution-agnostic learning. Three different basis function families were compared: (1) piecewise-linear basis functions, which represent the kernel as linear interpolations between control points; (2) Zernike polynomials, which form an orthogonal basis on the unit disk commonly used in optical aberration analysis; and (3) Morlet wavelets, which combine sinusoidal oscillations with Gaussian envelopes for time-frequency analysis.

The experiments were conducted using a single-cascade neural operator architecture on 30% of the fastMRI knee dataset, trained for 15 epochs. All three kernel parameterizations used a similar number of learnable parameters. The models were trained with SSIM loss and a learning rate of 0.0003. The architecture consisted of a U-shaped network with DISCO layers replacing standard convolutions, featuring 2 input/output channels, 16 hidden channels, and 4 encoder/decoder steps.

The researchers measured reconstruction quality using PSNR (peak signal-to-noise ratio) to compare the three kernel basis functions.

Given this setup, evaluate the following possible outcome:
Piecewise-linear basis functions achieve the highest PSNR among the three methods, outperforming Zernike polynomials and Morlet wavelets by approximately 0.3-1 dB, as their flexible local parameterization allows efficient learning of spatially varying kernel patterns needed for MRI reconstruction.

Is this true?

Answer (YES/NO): NO